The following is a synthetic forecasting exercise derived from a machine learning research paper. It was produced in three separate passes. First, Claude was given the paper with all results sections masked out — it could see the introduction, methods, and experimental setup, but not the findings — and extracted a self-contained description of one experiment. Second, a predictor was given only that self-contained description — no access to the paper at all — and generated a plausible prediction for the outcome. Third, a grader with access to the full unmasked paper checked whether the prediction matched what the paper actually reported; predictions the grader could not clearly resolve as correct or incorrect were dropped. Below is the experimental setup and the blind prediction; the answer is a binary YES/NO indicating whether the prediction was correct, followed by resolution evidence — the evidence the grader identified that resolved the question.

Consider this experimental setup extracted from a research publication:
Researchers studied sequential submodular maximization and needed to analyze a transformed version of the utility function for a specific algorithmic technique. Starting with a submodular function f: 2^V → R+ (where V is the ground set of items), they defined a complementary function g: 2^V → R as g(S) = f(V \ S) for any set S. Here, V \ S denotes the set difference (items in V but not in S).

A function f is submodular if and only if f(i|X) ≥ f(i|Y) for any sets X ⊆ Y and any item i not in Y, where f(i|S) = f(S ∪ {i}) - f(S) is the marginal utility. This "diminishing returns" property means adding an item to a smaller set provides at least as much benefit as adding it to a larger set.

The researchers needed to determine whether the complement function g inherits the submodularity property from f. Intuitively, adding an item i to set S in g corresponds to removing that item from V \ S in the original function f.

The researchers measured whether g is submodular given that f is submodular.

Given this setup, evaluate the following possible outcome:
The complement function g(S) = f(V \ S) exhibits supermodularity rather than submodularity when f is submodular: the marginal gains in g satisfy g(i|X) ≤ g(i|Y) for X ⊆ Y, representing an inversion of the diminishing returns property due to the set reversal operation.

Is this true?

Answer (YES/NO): NO